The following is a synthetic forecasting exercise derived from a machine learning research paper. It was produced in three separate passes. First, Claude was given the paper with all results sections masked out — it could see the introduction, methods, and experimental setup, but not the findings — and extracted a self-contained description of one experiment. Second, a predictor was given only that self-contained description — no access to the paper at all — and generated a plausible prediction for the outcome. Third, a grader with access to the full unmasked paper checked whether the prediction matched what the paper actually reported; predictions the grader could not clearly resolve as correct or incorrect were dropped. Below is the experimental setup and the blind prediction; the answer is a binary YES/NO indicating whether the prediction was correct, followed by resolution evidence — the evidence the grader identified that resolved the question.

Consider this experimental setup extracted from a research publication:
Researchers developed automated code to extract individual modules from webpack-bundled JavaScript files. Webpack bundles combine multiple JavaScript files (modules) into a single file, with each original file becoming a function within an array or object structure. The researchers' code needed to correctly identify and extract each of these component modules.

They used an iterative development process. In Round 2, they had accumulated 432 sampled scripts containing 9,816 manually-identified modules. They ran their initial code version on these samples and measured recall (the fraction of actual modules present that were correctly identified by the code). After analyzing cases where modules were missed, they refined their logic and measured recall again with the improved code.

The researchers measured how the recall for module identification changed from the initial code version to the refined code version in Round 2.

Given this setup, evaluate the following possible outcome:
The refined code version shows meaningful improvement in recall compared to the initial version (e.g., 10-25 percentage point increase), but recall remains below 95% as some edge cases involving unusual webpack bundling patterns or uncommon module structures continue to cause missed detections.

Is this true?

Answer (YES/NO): NO